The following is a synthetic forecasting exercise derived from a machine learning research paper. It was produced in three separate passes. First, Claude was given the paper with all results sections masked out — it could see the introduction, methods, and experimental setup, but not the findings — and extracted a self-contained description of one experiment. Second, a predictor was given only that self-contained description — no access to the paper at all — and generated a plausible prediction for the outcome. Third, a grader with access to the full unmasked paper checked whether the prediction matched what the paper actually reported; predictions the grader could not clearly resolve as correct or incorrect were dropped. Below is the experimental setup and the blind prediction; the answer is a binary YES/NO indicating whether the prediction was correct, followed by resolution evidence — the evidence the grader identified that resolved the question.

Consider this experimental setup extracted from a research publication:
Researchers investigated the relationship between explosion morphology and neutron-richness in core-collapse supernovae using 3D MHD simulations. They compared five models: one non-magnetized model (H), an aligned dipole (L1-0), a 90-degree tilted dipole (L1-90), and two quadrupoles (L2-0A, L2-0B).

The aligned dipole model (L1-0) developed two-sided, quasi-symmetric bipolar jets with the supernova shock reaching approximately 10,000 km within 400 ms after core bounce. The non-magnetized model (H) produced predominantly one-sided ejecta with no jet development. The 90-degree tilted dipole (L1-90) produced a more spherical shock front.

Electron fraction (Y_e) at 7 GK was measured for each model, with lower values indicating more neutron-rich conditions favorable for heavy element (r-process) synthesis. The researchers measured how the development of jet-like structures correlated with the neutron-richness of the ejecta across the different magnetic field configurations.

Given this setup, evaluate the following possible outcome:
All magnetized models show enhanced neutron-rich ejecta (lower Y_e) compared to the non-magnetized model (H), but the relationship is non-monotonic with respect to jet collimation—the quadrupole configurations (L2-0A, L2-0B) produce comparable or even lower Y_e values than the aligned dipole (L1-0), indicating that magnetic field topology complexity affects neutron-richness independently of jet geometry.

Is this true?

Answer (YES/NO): NO